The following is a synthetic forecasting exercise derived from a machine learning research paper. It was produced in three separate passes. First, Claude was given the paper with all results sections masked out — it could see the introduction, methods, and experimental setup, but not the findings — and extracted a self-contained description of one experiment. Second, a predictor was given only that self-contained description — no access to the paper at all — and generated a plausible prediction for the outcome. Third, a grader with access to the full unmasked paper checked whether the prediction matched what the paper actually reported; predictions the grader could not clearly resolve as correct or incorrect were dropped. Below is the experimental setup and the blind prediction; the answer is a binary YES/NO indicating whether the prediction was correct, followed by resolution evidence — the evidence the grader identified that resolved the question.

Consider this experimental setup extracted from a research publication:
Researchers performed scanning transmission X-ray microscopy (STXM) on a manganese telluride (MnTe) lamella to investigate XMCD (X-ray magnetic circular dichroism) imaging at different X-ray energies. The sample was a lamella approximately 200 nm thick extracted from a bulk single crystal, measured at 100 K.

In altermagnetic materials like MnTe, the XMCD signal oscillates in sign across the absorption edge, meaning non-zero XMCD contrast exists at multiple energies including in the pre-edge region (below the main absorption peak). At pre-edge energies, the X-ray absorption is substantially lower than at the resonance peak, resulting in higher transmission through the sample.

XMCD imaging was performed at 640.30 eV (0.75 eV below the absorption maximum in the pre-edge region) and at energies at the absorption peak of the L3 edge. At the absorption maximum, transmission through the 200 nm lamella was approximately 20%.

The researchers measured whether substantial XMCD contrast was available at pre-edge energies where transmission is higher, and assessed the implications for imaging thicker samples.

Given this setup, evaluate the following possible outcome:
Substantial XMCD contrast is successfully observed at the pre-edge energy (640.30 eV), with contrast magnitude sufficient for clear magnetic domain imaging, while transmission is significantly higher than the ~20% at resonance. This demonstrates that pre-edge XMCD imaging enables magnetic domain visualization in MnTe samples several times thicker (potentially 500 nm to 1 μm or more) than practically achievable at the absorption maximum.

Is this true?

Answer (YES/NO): YES